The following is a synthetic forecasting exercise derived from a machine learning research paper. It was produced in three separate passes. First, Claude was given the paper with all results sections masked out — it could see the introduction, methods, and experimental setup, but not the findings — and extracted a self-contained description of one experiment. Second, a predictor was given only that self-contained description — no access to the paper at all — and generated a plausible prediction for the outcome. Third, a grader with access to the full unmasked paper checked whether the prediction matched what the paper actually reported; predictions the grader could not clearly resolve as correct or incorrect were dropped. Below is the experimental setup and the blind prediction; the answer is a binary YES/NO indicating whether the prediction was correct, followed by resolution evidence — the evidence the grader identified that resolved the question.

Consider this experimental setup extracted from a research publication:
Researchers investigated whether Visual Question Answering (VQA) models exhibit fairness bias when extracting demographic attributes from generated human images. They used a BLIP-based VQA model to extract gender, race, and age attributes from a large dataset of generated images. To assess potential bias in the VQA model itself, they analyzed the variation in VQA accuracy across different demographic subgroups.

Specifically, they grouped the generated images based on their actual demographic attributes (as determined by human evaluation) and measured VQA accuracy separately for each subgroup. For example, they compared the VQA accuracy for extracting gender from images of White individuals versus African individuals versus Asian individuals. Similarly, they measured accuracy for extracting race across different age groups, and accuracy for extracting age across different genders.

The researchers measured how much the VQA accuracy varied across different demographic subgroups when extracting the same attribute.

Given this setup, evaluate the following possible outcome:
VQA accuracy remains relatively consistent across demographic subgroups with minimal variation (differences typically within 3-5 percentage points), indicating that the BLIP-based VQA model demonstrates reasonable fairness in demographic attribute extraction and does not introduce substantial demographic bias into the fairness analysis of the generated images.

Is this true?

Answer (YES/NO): NO